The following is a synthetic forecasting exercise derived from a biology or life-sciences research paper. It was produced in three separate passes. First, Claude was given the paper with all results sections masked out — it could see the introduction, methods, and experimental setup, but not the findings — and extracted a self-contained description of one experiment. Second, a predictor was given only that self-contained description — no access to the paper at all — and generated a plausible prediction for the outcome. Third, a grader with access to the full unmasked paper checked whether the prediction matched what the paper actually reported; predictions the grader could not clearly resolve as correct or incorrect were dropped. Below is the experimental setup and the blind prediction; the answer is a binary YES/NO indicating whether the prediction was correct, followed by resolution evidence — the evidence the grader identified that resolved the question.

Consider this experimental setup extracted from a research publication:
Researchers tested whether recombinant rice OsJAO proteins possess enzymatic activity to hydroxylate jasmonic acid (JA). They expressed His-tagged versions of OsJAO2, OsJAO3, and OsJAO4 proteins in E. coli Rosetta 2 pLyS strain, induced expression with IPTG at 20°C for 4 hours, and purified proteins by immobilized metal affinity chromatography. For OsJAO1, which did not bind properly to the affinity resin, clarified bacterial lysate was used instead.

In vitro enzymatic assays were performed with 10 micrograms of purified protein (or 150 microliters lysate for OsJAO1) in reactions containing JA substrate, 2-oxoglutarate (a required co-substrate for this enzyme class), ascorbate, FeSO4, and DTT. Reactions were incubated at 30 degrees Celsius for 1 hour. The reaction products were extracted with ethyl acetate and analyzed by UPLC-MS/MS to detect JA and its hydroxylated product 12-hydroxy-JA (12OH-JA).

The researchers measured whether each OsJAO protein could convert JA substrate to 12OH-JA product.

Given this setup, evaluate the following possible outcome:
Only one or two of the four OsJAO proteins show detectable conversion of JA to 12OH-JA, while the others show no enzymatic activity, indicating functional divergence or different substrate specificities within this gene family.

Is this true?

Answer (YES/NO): NO